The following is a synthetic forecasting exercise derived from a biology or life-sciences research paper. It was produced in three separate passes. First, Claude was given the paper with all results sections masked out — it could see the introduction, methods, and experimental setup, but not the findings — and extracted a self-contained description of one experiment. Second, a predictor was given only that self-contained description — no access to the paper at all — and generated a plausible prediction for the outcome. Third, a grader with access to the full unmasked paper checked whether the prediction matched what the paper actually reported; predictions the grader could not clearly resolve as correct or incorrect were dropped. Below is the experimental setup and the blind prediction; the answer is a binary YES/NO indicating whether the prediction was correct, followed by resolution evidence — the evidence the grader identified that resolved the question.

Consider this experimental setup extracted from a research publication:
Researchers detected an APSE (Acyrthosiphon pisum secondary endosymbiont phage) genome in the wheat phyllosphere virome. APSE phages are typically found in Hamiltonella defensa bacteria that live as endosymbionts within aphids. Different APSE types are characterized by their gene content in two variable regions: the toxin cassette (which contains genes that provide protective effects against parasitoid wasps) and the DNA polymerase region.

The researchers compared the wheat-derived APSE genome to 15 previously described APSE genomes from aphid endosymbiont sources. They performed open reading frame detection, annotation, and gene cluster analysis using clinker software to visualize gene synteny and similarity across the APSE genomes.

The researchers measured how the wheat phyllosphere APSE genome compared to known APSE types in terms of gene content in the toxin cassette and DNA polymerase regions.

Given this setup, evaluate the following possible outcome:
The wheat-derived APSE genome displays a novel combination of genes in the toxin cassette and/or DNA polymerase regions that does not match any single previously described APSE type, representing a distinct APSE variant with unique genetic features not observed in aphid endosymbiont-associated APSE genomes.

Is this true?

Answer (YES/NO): NO